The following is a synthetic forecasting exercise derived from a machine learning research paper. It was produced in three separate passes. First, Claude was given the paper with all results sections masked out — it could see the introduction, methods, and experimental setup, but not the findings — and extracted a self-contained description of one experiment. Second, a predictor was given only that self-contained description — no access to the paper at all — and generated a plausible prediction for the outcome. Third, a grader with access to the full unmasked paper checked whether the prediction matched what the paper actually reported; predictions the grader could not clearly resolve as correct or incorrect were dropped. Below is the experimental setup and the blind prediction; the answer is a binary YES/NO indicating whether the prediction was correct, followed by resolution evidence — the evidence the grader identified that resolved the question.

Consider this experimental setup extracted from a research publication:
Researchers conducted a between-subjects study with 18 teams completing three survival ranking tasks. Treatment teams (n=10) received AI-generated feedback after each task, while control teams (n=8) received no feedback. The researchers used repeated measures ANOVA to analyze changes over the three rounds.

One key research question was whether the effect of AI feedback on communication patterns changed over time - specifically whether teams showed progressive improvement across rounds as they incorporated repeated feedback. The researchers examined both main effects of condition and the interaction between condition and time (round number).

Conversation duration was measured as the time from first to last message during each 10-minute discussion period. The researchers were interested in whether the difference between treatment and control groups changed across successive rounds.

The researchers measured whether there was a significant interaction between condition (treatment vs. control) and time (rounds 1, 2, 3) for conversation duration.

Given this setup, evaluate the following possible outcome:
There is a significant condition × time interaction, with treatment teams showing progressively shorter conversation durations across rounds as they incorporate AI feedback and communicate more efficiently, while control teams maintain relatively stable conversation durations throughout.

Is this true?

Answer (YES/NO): NO